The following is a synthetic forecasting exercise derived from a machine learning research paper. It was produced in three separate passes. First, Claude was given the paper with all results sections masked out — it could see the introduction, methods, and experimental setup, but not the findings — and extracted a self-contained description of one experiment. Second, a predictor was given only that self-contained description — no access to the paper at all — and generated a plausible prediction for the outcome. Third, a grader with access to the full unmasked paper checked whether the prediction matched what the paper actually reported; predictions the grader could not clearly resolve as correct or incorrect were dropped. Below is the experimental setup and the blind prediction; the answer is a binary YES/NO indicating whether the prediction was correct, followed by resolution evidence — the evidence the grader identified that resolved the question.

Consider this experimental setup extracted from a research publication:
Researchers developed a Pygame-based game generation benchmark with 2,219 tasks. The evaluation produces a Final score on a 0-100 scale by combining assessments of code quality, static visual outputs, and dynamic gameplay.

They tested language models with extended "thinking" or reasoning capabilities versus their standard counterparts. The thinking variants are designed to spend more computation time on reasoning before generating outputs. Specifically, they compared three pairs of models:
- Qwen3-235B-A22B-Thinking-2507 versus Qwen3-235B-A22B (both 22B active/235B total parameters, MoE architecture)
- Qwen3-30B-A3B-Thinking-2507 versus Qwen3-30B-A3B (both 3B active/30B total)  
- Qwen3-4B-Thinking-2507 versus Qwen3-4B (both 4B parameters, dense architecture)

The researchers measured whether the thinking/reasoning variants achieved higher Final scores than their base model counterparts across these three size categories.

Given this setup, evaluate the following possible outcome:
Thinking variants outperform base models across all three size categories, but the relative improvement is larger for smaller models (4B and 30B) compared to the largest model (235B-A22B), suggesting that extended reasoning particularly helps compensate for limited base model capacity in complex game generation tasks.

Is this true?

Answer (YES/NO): NO